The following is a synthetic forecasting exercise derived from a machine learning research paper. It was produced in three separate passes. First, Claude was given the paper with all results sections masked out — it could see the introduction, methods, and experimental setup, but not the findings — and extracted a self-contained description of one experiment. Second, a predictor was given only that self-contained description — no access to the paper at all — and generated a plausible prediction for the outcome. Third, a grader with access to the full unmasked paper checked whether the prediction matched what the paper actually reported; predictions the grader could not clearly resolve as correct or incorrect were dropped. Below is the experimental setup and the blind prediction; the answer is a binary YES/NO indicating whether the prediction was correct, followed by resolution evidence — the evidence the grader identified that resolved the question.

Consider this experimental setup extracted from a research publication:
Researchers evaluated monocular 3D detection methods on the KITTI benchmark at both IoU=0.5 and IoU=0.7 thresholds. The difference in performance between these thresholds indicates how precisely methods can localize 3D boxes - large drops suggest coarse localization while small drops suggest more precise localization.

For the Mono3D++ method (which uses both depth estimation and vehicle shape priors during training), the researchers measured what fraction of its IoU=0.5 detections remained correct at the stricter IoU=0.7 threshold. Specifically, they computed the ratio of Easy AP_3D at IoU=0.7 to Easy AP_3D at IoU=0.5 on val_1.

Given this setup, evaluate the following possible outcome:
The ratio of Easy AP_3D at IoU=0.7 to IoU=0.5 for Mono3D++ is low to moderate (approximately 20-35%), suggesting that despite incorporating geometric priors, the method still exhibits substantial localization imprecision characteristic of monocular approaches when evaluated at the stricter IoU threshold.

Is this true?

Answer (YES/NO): YES